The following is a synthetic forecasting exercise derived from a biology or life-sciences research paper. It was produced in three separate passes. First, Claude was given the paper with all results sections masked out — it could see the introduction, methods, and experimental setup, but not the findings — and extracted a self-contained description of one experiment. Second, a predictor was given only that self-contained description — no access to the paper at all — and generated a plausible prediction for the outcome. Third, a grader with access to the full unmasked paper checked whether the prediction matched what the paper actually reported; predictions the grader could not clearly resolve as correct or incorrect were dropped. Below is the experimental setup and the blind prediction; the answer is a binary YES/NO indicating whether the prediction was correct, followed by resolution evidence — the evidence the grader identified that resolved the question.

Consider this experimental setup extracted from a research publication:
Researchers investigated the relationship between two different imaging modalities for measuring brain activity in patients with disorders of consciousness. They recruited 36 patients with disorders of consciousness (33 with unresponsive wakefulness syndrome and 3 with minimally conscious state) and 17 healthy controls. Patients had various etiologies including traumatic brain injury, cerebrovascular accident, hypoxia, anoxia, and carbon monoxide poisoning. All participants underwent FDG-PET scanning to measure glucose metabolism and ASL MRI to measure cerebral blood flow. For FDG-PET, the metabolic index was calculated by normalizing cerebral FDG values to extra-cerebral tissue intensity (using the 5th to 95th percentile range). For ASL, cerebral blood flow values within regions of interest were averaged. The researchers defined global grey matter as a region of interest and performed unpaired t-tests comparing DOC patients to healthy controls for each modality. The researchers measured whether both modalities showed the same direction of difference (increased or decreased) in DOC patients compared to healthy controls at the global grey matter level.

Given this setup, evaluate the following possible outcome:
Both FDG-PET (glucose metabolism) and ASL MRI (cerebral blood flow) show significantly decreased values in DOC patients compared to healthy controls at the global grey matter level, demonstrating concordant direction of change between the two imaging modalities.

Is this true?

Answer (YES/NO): YES